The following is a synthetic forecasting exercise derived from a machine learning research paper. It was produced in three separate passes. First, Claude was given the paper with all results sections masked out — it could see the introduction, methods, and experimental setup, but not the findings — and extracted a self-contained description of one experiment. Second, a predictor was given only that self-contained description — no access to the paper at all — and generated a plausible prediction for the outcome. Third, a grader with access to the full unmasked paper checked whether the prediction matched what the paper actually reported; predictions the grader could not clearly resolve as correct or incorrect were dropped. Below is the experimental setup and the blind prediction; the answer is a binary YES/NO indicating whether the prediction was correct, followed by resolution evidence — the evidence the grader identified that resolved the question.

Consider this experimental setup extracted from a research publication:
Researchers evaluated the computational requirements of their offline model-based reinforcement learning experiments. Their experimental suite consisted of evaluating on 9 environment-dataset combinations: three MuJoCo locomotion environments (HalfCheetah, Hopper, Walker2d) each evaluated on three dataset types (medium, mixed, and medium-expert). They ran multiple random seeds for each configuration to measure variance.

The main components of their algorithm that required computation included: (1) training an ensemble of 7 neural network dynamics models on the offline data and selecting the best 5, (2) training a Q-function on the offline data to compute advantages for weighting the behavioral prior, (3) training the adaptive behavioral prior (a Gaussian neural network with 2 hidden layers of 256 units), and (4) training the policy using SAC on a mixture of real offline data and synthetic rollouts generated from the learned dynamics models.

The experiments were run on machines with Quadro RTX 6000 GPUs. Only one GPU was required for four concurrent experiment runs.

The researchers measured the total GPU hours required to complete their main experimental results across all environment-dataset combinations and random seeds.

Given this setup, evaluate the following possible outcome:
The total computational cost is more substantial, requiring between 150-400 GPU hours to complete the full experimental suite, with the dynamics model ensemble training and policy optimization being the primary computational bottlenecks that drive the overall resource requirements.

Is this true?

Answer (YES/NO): NO